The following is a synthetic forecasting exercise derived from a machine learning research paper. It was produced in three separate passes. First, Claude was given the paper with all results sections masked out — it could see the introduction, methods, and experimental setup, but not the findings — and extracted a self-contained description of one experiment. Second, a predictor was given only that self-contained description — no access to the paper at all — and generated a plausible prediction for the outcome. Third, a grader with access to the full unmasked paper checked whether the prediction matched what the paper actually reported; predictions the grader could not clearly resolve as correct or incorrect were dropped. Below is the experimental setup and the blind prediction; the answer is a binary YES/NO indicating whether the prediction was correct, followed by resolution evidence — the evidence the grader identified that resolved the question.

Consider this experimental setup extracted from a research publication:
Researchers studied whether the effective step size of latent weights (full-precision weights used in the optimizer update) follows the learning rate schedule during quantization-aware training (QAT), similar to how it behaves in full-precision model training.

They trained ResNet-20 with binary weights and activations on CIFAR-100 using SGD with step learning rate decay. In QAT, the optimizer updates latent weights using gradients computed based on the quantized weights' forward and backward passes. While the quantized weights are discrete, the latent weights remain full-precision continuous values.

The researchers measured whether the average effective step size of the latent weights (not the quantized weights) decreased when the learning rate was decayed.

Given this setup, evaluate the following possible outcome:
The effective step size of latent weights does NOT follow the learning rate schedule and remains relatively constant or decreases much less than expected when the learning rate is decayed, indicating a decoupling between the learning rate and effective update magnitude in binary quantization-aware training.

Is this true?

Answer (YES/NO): NO